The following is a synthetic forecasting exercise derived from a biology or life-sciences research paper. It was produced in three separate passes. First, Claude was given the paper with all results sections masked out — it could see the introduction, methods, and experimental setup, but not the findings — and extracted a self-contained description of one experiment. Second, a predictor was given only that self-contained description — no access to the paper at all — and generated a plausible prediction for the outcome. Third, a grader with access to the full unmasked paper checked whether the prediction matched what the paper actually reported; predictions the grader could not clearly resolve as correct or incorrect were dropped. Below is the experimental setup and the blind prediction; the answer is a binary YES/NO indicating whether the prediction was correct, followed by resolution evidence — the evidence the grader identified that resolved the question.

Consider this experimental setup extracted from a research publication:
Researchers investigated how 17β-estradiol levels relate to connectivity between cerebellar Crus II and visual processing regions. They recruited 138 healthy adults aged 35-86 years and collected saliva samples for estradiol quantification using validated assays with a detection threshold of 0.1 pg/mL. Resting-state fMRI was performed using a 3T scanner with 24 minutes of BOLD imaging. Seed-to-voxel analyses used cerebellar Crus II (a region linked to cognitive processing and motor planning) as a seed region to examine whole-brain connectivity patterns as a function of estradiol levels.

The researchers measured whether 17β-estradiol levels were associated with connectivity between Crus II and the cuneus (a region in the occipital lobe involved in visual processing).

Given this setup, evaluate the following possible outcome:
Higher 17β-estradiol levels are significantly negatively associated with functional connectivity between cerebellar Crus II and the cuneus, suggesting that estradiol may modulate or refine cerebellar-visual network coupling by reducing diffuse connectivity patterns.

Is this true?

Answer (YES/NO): NO